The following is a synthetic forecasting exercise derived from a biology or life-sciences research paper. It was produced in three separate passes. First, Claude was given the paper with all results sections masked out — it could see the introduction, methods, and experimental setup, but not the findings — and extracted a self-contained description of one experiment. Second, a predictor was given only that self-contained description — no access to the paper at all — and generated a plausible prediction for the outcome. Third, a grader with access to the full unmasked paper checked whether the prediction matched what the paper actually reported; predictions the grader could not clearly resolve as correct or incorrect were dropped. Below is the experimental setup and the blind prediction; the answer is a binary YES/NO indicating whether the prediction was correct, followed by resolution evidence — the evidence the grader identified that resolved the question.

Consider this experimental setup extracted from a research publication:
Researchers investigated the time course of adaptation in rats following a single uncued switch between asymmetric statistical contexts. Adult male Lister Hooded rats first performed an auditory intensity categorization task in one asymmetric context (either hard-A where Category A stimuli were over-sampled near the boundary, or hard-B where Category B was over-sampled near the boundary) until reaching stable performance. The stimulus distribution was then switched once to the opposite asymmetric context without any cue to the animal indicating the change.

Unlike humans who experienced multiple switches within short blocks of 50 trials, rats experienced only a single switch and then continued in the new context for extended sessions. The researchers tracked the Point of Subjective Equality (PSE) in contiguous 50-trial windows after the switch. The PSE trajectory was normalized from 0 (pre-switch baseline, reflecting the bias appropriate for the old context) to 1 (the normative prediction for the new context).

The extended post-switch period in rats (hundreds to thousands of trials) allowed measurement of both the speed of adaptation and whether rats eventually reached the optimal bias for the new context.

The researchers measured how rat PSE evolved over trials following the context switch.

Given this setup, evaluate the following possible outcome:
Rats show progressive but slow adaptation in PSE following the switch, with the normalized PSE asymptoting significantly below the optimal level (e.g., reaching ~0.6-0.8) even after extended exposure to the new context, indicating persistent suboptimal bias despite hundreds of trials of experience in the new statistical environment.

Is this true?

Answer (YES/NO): NO